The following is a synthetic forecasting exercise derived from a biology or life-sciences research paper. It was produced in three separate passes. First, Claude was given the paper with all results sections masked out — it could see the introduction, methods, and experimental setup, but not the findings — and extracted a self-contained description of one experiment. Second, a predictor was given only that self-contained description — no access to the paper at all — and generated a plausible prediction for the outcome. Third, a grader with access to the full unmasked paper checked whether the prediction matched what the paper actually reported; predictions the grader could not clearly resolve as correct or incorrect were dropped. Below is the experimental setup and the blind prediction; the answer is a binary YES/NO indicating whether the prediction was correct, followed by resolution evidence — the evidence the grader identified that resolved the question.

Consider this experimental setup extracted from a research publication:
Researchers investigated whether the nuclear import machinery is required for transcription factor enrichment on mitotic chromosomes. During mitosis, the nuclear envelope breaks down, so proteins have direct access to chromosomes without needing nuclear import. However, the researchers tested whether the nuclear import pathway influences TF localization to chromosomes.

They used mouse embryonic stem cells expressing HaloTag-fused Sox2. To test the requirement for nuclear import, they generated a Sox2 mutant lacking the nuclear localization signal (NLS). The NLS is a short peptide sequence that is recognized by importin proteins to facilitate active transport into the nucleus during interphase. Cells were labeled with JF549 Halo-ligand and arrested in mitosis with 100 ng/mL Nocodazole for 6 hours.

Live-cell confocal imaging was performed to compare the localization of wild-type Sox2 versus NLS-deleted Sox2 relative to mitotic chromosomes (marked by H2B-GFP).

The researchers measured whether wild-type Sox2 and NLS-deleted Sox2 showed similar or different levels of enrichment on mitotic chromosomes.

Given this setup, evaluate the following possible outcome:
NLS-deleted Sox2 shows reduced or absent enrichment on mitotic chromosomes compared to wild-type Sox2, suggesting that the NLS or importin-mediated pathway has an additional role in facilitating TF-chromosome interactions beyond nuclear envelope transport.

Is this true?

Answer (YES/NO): YES